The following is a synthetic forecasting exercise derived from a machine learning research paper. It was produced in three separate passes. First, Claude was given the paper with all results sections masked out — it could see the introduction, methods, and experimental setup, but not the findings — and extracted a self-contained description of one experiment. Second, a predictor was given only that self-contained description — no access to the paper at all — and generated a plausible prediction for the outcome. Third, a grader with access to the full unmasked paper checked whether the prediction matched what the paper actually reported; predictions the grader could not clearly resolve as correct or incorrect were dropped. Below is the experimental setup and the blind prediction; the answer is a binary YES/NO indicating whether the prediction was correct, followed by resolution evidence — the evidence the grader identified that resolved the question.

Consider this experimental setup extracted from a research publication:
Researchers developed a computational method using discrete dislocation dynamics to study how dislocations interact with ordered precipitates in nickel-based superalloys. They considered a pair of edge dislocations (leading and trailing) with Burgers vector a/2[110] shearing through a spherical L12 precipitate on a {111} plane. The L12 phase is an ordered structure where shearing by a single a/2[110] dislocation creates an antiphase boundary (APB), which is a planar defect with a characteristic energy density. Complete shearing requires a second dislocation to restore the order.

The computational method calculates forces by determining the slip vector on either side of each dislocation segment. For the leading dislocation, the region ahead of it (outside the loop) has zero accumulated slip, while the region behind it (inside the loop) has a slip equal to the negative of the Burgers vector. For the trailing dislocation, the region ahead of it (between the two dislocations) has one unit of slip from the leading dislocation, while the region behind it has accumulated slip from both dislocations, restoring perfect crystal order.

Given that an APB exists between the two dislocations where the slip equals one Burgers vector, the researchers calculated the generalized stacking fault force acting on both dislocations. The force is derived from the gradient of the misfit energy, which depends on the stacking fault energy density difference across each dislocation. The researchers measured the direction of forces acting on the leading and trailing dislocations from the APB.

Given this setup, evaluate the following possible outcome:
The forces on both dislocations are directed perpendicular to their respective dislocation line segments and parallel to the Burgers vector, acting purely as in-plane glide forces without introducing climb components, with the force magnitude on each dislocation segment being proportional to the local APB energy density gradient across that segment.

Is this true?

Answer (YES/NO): NO